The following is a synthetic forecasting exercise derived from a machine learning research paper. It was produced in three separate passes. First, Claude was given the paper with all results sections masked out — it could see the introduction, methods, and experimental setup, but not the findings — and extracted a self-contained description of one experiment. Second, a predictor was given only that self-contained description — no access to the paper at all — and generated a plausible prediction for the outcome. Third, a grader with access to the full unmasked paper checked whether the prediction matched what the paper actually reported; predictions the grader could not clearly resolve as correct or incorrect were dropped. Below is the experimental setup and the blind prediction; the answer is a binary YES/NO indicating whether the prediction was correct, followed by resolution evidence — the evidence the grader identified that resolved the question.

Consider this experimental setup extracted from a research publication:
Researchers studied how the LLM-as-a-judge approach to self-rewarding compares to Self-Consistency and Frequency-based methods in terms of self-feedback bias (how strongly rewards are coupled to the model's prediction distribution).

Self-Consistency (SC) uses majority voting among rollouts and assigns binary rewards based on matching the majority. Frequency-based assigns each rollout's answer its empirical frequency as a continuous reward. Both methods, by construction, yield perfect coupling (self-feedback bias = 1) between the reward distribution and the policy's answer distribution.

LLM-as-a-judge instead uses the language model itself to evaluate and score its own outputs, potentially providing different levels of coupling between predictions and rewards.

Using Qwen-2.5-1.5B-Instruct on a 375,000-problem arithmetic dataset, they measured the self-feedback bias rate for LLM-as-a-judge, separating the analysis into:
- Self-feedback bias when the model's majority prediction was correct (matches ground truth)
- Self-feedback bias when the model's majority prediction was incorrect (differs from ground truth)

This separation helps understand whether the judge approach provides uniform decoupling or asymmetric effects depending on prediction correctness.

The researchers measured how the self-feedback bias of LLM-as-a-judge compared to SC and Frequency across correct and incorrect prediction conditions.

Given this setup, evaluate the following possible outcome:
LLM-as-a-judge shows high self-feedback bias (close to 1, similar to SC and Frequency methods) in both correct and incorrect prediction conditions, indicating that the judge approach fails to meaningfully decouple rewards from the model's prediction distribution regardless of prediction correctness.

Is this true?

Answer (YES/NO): NO